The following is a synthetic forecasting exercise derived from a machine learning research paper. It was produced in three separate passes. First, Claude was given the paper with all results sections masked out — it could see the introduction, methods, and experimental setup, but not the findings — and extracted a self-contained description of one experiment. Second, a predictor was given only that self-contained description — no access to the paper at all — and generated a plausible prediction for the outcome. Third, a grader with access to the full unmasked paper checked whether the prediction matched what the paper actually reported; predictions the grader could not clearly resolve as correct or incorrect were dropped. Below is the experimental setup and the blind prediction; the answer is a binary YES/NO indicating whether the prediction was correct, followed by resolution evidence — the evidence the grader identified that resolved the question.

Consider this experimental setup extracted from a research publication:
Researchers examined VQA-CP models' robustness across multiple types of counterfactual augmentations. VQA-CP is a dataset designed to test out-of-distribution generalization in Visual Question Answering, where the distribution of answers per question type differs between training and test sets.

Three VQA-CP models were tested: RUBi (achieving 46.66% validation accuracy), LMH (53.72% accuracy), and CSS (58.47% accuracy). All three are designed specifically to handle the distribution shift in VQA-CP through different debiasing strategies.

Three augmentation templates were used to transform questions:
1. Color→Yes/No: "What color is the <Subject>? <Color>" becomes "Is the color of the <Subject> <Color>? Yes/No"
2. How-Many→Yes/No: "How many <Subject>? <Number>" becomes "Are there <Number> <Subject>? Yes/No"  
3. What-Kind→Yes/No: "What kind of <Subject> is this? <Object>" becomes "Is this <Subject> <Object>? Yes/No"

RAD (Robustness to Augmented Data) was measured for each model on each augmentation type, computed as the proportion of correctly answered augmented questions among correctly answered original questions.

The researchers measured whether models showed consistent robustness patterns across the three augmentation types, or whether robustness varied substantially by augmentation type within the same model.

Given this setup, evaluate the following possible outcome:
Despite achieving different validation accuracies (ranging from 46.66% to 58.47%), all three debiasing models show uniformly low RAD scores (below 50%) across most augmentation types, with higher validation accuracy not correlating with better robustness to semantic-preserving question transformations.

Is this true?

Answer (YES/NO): NO